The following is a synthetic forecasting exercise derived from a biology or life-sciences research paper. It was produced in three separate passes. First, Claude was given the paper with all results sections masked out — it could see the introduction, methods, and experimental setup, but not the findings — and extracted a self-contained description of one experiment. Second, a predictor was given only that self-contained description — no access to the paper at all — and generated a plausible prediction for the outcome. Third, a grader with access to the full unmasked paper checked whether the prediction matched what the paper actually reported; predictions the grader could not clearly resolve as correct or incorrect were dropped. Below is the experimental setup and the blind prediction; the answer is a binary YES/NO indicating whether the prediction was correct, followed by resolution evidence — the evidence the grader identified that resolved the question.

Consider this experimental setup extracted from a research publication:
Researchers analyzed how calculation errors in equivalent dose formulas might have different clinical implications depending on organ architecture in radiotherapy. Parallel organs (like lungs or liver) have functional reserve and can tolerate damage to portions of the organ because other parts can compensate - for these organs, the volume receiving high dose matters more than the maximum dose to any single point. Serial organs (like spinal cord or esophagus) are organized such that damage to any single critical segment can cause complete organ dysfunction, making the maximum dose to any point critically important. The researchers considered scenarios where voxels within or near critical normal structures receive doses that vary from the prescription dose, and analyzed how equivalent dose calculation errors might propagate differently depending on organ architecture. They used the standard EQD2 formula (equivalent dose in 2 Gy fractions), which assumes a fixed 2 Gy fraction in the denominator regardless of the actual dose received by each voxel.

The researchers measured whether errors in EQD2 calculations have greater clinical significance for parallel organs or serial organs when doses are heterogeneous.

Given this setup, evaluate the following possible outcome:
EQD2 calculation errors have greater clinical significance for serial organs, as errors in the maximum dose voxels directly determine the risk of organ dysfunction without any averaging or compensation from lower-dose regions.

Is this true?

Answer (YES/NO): YES